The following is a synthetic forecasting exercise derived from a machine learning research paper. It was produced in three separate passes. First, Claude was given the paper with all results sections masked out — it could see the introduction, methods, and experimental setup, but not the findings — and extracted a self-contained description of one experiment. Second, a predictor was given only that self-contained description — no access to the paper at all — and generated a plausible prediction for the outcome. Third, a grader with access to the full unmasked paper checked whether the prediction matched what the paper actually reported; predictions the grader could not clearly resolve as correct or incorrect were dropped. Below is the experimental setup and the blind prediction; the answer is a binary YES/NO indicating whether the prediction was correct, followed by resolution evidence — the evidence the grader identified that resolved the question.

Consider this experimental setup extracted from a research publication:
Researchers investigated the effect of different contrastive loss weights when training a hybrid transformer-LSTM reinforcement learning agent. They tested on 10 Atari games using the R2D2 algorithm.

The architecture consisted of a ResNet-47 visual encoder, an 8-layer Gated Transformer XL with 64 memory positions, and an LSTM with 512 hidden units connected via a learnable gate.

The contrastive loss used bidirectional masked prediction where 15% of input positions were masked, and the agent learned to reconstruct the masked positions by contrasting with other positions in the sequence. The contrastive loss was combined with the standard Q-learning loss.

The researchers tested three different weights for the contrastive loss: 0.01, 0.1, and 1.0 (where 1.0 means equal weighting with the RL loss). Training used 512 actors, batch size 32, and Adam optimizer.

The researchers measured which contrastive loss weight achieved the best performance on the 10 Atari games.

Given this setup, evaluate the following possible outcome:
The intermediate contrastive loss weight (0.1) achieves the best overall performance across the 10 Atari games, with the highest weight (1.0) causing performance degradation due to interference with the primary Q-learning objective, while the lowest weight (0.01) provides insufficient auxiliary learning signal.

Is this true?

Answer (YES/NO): NO